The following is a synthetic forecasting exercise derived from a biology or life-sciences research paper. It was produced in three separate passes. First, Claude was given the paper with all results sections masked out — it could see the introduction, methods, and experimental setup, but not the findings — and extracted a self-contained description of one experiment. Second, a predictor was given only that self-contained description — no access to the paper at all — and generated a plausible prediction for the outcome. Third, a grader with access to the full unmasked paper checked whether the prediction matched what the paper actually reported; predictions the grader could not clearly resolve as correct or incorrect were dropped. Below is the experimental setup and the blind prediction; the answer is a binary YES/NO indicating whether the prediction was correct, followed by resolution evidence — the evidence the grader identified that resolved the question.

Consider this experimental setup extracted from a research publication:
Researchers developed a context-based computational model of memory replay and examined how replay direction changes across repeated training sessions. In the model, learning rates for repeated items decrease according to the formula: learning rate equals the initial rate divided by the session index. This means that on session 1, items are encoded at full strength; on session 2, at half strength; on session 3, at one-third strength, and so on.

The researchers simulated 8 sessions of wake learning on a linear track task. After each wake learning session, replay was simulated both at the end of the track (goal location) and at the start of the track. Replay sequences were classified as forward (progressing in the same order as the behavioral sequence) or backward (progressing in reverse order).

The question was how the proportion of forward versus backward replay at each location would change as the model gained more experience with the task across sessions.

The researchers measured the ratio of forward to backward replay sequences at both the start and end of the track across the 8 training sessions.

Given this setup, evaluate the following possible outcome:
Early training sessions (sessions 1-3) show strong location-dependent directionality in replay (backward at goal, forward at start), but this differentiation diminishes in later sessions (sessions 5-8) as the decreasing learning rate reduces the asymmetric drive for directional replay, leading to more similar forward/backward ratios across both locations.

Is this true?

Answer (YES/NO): NO